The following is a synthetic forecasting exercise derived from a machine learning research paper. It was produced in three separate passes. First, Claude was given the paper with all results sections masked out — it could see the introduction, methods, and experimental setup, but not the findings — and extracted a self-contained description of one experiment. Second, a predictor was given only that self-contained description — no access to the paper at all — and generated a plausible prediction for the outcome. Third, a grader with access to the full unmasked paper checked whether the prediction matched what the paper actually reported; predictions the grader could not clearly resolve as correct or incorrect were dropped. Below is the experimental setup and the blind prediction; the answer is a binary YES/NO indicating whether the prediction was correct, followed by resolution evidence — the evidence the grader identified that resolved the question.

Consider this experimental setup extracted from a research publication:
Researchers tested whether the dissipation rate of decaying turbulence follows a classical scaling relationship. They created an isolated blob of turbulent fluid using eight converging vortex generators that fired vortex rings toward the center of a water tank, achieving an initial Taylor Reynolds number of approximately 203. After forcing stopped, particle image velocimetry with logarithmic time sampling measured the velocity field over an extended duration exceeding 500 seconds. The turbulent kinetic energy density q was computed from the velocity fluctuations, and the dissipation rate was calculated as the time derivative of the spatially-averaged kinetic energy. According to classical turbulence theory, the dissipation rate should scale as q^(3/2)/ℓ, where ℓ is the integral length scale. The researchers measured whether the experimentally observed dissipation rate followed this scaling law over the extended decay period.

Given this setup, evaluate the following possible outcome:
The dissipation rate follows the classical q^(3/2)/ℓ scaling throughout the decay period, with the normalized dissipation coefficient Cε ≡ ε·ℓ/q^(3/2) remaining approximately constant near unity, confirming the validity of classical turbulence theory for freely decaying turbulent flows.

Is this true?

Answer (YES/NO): YES